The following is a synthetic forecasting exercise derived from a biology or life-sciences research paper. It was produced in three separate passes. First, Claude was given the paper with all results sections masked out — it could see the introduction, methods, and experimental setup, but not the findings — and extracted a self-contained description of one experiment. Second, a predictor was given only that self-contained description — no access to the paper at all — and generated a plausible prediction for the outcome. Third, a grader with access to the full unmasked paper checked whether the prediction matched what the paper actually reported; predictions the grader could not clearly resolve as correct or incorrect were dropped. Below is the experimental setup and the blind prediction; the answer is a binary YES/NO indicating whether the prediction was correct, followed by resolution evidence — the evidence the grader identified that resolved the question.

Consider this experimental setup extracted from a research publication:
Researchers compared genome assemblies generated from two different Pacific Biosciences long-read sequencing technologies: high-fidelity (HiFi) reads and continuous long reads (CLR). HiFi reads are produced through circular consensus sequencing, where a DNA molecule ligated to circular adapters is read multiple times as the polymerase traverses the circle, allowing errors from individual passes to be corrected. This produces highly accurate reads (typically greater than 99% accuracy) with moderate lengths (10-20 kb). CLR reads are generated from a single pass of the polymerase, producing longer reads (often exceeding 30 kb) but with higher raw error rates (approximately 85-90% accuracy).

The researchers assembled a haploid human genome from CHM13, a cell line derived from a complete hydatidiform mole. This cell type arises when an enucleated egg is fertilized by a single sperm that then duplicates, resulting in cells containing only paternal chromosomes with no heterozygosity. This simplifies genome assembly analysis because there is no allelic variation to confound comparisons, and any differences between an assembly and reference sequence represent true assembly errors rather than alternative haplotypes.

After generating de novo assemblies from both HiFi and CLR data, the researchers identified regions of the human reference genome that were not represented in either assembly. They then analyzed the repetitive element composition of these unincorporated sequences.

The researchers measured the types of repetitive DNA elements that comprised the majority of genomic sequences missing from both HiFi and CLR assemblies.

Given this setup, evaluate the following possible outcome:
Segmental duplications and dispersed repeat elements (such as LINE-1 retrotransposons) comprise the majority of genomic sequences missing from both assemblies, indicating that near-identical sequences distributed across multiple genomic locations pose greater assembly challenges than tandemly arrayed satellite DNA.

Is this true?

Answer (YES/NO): NO